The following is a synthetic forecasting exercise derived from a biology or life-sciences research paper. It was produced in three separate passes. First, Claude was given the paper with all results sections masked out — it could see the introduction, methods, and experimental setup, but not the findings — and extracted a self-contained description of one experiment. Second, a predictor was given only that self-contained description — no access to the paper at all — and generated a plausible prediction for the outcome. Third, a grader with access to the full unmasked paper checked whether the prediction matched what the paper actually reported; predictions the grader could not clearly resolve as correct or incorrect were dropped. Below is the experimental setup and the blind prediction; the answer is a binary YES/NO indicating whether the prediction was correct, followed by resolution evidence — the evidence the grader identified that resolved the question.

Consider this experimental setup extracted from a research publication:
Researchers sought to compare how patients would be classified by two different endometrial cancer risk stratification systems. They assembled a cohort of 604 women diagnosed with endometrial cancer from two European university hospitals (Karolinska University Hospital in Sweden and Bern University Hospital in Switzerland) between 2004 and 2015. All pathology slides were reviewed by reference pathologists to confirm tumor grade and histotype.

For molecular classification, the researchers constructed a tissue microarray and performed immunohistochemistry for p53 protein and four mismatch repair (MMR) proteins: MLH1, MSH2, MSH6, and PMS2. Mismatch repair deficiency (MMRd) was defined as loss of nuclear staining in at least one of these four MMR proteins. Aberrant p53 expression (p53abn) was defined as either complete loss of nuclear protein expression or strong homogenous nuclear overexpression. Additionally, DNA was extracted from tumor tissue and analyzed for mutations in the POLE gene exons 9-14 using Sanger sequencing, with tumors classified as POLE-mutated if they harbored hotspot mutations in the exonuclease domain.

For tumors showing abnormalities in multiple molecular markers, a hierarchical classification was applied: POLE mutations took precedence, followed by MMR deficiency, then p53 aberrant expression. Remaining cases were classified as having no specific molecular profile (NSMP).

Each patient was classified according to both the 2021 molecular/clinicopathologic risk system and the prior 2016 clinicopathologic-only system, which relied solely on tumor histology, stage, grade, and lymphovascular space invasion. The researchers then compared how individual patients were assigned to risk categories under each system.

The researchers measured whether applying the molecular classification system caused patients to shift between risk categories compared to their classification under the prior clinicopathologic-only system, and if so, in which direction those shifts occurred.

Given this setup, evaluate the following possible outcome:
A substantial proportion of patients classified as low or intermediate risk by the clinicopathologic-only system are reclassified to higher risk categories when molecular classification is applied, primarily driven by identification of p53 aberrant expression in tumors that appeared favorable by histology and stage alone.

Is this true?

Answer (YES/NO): YES